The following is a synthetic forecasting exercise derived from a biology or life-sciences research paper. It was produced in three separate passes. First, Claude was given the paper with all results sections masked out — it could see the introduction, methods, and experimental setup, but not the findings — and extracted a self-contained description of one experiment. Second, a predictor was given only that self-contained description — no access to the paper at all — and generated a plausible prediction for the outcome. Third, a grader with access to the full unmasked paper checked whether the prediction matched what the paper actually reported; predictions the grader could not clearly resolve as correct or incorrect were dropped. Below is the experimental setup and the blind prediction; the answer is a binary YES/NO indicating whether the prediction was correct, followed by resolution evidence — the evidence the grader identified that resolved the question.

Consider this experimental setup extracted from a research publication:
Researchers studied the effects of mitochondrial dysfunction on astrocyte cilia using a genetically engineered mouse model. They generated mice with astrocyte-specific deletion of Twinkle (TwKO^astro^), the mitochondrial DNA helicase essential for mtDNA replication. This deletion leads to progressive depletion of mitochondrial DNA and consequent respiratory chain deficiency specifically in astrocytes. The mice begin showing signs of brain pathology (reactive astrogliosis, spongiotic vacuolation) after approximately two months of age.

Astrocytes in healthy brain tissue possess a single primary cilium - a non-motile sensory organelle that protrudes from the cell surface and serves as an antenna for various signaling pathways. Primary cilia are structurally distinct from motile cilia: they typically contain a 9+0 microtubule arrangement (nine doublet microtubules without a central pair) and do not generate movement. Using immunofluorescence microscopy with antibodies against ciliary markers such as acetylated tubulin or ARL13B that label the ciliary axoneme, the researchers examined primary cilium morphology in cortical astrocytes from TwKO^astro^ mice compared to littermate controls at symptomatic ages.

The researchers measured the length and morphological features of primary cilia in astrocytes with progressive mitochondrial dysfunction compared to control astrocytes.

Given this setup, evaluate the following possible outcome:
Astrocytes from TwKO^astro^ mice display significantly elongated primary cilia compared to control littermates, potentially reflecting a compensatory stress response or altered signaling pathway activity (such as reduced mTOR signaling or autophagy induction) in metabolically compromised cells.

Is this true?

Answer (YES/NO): YES